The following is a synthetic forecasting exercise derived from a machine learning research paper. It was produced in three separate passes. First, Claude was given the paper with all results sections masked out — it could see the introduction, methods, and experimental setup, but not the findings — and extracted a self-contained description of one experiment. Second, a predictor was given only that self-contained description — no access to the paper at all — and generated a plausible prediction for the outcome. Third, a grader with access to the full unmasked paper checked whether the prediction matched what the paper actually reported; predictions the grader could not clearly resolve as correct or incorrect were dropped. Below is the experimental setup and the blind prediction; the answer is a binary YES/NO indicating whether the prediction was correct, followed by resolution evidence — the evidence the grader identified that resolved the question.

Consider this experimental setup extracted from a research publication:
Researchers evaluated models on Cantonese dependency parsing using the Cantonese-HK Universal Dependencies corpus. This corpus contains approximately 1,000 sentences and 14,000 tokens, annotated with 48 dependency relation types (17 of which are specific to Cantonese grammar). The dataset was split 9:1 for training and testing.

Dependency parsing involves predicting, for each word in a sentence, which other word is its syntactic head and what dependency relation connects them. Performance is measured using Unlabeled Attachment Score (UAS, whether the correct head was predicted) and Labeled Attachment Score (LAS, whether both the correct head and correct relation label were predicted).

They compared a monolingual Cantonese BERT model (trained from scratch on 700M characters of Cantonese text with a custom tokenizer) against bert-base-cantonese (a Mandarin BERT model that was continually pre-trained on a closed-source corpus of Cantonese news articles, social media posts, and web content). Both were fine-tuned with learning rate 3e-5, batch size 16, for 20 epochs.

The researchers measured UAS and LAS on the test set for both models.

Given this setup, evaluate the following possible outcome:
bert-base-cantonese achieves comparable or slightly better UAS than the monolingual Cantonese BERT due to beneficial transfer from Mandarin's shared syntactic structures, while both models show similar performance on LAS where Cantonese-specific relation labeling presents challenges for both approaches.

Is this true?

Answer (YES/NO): NO